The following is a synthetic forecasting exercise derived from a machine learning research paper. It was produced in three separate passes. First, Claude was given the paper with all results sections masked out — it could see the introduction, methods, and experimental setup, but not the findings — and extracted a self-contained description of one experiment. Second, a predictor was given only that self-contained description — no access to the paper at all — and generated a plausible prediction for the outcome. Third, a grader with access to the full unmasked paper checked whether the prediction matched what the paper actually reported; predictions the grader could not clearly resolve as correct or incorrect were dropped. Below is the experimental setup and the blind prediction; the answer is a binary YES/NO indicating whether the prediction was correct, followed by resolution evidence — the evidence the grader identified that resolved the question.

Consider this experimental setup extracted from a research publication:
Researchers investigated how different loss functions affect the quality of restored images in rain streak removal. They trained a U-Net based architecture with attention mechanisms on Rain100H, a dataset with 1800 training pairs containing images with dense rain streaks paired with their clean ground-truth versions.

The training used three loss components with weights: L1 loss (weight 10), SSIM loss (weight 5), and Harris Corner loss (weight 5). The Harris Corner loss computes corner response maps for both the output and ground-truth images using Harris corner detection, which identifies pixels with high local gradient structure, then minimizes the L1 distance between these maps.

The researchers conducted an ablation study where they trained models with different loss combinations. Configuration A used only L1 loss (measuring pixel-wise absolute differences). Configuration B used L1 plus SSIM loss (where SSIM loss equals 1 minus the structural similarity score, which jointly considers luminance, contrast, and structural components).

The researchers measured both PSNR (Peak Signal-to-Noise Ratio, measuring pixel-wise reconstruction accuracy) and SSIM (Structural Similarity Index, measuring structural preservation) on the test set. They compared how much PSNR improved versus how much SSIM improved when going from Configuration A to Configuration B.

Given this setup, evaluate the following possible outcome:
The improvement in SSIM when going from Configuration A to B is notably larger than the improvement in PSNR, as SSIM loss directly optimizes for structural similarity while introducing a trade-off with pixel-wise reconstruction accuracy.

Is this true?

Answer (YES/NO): NO